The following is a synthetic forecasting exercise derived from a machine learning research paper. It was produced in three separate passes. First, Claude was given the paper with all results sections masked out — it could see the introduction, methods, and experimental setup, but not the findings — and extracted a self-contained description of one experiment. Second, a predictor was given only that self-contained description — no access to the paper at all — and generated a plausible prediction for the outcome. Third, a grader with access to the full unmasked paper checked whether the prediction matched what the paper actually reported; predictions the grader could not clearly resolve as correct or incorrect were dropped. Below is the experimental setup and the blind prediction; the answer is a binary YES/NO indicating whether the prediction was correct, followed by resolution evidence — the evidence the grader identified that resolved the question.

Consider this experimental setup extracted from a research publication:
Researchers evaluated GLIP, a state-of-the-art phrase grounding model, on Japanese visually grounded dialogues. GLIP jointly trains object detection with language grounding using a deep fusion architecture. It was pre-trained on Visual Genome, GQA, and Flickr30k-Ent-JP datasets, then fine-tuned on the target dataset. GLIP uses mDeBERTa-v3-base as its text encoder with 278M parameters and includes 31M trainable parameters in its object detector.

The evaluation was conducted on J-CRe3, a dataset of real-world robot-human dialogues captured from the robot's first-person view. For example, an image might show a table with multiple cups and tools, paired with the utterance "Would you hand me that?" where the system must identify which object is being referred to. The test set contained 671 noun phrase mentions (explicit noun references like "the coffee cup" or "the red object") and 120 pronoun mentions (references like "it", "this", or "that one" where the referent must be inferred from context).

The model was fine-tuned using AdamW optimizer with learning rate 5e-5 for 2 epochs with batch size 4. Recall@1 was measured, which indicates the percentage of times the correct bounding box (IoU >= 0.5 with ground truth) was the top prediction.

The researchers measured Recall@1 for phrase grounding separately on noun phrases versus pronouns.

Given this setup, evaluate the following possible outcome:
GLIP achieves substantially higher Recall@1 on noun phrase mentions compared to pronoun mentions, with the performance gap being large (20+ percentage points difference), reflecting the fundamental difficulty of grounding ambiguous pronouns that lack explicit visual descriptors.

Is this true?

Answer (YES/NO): YES